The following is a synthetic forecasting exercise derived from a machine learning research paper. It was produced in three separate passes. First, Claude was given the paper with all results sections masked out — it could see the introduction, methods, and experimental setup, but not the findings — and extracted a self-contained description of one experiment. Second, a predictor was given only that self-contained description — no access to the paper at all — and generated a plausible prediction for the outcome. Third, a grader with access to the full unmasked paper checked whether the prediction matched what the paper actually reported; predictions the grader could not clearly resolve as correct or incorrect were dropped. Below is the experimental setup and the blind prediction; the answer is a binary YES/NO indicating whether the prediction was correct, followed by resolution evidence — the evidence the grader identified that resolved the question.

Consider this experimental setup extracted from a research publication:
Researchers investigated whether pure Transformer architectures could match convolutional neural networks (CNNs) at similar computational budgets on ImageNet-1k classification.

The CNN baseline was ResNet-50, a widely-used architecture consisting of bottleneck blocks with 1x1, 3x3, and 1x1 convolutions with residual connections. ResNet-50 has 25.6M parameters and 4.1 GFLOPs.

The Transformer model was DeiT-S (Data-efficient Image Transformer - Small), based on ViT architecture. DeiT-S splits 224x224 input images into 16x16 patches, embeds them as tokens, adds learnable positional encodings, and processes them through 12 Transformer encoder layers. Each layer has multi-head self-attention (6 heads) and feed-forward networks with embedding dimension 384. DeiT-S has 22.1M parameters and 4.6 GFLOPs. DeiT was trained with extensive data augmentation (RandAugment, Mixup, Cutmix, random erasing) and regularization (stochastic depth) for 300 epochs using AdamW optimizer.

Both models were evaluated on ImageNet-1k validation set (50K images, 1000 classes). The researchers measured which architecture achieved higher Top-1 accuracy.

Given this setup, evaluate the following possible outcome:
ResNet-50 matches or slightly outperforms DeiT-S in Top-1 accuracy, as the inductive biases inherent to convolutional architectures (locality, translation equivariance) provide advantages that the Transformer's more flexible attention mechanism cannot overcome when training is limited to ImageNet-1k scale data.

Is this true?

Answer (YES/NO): NO